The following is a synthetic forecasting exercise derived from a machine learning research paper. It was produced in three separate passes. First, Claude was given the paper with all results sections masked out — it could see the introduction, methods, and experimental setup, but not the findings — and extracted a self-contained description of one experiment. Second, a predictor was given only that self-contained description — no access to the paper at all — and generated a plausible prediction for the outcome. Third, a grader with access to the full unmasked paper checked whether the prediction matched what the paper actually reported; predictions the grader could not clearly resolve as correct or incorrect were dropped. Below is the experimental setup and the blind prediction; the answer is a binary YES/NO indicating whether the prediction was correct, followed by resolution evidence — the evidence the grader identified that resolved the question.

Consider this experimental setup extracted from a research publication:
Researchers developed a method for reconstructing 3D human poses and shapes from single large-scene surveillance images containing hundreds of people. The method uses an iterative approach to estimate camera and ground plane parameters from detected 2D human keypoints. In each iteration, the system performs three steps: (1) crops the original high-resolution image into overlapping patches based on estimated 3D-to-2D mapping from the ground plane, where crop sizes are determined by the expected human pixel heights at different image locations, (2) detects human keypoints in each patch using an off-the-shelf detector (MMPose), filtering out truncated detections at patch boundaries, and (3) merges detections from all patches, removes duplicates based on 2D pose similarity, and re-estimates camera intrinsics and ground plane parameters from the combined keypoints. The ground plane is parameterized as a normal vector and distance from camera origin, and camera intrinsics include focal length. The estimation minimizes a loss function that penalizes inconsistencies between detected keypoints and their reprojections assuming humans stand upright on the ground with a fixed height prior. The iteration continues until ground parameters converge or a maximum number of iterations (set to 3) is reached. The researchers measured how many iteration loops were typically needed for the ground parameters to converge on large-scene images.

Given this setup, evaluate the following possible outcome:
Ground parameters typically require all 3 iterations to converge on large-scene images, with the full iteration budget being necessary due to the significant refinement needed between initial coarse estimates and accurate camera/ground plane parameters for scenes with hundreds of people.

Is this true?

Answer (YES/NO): NO